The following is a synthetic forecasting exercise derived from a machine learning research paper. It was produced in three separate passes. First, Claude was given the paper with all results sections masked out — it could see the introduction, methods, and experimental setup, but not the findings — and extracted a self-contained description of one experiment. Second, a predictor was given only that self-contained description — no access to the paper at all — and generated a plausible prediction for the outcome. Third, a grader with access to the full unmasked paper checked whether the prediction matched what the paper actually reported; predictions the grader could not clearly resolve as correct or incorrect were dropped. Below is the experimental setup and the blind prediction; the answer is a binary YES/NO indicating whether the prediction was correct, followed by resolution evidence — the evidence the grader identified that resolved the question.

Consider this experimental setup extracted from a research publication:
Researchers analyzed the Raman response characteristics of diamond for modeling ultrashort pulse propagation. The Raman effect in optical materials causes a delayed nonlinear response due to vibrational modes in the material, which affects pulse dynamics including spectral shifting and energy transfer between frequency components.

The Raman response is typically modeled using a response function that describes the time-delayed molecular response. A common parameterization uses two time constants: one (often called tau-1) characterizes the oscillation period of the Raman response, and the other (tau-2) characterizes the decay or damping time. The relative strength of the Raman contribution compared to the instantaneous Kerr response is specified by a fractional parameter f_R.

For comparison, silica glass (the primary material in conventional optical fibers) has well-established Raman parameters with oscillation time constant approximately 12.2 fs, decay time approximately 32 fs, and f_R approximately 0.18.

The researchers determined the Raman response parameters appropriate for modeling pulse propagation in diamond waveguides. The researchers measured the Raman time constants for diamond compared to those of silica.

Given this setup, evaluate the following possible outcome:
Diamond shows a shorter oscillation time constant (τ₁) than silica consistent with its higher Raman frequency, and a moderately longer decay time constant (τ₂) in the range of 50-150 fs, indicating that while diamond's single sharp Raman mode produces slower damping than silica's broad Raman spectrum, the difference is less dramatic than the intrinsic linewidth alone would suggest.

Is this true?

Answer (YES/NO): NO